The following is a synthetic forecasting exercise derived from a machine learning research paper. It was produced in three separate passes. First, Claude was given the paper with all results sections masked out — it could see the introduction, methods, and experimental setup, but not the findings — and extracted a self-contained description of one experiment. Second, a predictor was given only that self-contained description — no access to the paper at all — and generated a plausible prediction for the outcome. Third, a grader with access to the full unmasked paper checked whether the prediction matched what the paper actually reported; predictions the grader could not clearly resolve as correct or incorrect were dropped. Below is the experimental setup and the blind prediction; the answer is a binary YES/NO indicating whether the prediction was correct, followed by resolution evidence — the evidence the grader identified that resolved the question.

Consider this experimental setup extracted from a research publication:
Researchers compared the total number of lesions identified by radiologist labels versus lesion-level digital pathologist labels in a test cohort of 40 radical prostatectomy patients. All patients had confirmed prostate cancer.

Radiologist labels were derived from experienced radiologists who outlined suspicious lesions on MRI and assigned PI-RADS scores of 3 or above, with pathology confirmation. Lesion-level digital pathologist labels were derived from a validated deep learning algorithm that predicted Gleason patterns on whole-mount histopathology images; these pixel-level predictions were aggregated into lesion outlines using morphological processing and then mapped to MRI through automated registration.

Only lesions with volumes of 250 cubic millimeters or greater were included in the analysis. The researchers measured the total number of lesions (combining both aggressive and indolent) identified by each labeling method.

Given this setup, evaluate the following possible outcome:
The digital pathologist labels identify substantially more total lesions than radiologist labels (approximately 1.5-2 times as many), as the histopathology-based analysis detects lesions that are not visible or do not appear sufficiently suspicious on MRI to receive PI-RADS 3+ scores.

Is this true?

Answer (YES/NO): YES